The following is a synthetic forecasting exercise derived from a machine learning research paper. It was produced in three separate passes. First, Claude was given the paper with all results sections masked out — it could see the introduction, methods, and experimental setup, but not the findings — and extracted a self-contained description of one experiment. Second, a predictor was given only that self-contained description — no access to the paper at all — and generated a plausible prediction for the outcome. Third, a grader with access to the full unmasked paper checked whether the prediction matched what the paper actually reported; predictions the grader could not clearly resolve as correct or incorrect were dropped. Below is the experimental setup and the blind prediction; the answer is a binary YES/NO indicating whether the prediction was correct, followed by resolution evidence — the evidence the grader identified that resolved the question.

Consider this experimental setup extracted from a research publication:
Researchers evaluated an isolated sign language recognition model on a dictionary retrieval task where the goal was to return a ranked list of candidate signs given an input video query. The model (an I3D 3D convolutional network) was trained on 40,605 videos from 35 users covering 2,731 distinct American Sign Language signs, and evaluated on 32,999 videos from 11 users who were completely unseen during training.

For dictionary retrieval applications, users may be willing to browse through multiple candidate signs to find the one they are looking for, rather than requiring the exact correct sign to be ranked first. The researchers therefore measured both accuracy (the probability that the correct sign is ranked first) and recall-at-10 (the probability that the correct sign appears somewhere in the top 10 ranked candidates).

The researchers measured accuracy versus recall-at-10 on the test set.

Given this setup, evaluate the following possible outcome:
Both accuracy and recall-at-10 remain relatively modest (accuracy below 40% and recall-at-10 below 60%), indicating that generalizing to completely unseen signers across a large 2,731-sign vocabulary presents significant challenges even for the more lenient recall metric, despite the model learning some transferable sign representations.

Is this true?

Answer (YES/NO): NO